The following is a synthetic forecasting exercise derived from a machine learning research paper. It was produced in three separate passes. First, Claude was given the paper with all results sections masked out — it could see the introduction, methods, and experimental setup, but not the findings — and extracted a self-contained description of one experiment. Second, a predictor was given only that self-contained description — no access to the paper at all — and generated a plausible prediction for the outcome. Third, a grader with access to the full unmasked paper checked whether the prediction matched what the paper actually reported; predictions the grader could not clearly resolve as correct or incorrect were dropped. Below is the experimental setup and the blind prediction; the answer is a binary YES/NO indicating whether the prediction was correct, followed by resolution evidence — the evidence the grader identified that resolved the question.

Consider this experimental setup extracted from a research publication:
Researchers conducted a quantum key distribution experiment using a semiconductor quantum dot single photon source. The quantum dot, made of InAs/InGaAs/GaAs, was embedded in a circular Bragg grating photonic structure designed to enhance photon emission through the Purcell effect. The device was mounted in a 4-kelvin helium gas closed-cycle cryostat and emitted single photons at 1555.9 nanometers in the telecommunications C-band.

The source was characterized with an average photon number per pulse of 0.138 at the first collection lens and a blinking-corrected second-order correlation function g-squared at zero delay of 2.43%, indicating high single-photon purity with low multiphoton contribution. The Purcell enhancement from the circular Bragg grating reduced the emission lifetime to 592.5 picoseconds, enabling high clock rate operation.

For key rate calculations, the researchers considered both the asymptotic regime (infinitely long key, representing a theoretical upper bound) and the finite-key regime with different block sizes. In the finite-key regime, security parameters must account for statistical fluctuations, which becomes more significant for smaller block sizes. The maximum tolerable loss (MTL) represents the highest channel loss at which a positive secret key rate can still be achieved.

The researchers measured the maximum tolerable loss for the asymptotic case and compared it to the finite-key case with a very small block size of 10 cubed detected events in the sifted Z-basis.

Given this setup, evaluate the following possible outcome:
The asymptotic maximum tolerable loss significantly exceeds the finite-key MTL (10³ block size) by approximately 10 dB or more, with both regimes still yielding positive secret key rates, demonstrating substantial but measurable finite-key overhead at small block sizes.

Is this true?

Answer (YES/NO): NO